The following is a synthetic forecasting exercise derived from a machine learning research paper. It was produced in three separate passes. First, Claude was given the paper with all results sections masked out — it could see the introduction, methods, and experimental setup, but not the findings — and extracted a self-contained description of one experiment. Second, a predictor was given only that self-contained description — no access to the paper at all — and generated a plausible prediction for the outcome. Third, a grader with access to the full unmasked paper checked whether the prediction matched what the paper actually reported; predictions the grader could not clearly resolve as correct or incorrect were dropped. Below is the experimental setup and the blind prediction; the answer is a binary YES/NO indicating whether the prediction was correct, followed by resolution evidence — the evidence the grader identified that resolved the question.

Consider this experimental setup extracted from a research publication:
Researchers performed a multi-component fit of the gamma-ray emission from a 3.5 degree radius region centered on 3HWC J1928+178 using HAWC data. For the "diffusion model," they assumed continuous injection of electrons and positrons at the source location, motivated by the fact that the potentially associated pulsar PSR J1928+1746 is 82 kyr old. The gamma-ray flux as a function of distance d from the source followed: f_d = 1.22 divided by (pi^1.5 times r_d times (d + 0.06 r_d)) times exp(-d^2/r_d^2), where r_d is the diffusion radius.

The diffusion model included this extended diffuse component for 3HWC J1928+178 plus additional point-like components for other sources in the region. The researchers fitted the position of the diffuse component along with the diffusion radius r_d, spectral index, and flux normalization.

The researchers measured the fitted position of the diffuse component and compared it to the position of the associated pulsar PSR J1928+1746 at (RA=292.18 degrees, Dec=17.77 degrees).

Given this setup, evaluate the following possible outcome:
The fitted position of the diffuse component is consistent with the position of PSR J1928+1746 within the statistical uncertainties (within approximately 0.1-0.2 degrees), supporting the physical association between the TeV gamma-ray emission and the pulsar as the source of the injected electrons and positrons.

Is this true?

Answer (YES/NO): NO